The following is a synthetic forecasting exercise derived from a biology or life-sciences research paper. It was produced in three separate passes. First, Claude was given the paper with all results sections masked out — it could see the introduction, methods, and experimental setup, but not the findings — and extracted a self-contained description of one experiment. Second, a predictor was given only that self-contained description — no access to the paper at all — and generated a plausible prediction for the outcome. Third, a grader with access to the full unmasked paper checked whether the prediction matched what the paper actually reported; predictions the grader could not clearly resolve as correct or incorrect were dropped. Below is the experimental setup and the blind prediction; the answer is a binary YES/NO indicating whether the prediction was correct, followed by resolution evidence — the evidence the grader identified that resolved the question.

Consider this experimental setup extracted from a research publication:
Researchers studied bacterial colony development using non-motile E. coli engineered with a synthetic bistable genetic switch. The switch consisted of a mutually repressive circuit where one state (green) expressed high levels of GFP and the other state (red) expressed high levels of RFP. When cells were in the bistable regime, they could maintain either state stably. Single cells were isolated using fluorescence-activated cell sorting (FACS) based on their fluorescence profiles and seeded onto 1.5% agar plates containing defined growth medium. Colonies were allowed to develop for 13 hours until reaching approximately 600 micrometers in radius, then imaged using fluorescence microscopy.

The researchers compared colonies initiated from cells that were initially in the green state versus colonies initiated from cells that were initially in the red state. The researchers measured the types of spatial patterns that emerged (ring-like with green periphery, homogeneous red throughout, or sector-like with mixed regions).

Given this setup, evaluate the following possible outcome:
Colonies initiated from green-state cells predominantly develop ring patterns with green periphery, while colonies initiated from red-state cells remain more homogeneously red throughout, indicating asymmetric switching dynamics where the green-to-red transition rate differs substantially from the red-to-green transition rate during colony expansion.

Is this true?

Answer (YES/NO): NO